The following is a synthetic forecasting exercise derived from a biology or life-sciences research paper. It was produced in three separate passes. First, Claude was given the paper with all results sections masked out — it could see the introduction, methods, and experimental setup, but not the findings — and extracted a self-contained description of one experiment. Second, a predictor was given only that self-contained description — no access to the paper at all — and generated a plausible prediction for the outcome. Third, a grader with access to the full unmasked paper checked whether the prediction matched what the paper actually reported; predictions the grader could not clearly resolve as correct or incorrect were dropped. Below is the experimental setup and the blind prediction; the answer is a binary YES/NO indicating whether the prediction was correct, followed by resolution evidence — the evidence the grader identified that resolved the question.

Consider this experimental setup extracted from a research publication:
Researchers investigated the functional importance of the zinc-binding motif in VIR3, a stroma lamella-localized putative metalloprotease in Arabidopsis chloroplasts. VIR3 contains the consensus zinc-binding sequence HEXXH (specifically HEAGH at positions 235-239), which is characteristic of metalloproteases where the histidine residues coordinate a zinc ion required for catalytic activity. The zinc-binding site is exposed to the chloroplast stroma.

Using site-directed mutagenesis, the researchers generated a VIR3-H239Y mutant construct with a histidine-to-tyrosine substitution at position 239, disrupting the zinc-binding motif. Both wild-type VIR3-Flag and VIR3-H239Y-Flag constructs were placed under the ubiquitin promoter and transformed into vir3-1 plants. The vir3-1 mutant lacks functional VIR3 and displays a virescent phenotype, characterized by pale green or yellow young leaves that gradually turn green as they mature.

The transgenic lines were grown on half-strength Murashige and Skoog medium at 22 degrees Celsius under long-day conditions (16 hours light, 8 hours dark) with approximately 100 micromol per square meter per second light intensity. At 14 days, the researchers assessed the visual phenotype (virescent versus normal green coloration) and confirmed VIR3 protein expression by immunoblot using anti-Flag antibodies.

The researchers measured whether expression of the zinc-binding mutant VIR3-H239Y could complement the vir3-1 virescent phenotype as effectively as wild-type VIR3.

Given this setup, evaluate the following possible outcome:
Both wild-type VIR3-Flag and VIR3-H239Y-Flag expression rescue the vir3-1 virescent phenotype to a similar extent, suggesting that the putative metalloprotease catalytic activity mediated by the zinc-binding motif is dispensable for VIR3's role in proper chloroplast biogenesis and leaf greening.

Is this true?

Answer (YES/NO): NO